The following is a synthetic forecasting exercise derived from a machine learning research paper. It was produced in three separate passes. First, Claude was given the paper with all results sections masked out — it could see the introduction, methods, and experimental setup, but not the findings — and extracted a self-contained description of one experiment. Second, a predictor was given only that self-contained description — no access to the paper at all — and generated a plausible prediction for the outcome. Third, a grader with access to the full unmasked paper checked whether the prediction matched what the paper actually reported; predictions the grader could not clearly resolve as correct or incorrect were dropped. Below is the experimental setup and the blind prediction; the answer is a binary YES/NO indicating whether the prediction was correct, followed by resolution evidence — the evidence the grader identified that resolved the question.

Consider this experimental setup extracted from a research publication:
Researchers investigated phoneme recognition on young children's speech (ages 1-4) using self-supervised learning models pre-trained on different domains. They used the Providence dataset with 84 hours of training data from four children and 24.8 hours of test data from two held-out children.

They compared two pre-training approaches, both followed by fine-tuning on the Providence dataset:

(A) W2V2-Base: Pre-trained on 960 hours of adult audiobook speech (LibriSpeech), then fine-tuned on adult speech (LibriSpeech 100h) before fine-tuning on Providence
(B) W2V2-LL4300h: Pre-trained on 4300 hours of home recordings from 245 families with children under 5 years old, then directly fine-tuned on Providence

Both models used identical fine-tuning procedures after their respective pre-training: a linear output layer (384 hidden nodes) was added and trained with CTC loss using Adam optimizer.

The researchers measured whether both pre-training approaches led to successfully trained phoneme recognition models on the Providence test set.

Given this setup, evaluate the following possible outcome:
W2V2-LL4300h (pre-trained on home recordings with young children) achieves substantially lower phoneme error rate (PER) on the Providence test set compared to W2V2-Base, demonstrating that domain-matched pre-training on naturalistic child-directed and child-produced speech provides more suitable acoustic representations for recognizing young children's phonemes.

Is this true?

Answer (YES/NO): NO